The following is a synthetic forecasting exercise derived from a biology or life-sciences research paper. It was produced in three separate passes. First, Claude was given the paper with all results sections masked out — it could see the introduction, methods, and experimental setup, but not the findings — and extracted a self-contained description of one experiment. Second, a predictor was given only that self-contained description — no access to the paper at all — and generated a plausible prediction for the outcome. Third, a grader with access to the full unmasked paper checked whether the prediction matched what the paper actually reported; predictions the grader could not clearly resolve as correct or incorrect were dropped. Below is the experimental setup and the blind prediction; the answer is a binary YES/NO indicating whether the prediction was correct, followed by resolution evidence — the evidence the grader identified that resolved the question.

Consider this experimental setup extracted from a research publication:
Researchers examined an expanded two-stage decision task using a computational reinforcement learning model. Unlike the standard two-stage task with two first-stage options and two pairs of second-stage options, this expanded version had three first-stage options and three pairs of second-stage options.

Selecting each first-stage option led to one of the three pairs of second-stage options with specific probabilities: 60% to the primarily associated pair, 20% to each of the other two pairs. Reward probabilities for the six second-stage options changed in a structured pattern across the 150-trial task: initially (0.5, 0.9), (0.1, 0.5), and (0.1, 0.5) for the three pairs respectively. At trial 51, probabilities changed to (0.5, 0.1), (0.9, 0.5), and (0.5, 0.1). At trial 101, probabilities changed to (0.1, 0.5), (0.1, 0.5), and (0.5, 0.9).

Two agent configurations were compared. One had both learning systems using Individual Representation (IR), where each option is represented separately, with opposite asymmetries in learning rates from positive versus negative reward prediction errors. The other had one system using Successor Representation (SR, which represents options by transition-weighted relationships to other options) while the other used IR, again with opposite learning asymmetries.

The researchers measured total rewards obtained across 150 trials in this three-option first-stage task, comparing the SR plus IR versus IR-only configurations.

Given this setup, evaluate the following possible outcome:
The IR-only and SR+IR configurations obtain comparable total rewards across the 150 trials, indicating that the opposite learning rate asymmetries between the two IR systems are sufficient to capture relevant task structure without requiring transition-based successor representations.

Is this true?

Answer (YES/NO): YES